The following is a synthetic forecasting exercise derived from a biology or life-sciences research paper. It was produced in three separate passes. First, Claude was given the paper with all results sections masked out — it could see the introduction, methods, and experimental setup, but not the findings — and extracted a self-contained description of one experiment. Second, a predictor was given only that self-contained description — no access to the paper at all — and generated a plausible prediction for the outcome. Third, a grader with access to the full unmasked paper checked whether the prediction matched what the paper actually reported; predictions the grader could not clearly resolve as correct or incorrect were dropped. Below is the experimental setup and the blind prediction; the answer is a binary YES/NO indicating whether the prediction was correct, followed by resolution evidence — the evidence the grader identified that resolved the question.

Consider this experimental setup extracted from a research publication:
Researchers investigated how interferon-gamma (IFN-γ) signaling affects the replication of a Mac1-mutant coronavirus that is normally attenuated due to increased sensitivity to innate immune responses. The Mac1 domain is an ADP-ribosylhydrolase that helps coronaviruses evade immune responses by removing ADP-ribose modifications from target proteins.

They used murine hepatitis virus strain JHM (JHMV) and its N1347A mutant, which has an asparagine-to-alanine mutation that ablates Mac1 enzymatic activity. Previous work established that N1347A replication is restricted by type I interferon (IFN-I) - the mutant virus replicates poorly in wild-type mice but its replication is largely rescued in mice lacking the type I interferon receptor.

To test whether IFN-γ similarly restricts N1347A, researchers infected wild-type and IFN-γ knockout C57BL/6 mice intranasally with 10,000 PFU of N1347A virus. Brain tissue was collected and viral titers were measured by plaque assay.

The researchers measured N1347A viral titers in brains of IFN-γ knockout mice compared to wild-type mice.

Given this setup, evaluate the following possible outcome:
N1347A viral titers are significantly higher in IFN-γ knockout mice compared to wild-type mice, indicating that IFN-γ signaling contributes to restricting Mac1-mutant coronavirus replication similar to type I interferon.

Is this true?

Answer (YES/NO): NO